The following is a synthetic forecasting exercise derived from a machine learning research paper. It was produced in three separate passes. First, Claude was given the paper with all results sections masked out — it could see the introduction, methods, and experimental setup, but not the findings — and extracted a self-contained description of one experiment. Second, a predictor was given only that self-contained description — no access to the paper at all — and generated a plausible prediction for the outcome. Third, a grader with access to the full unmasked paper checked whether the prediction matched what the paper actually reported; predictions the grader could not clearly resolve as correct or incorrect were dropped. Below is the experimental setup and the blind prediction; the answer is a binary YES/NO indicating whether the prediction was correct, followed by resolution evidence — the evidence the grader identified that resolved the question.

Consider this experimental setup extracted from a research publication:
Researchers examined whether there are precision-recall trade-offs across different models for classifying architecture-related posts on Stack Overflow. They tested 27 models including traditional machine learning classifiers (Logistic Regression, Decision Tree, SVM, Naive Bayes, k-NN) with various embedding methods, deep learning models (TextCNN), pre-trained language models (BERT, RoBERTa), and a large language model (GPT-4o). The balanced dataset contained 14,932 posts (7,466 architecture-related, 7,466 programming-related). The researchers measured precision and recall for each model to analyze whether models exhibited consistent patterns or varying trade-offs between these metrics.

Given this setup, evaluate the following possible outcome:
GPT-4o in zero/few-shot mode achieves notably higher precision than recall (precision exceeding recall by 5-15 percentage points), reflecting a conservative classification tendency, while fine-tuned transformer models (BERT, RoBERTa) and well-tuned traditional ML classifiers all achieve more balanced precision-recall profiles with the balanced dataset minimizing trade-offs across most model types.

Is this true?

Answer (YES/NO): NO